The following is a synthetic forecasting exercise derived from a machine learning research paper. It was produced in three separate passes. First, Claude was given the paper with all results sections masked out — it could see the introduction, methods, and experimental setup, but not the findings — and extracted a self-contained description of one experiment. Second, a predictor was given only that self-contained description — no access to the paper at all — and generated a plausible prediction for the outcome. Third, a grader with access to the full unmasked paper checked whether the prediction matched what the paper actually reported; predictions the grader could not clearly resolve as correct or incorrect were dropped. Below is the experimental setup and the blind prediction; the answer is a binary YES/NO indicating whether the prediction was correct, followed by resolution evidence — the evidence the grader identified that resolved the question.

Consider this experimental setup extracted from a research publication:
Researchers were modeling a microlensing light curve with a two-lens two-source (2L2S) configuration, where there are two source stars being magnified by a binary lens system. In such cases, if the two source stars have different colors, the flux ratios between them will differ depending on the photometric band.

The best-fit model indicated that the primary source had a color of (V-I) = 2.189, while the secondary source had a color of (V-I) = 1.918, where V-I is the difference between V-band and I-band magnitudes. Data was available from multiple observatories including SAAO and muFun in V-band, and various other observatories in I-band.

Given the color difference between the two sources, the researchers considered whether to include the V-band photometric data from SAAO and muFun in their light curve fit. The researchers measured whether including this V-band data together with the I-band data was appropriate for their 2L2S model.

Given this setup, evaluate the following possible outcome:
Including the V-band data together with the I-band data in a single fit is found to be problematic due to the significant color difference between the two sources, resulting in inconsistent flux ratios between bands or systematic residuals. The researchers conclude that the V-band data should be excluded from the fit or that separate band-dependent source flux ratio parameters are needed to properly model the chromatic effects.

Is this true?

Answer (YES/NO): YES